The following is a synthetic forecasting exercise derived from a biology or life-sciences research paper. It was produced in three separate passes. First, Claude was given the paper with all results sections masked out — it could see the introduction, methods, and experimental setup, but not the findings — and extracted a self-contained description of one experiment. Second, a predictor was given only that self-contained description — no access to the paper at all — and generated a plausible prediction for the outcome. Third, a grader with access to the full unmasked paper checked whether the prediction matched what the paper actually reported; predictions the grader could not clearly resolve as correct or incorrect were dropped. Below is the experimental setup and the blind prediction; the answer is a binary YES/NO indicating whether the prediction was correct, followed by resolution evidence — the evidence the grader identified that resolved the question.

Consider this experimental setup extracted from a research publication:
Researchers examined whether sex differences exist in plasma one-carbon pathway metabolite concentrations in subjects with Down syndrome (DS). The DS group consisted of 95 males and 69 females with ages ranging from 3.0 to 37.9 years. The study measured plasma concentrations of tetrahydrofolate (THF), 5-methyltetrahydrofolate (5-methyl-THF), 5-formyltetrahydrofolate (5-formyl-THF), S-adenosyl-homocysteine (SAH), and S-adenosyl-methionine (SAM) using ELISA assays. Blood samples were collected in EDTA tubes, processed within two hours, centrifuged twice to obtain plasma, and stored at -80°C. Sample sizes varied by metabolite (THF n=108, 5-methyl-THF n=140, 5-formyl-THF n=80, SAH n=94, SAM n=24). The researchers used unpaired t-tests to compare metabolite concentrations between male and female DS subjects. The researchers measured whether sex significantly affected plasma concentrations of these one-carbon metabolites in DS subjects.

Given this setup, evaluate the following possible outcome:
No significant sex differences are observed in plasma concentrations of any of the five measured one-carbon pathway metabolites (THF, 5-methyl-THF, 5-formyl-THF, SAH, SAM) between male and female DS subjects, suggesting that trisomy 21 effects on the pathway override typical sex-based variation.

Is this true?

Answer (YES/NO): YES